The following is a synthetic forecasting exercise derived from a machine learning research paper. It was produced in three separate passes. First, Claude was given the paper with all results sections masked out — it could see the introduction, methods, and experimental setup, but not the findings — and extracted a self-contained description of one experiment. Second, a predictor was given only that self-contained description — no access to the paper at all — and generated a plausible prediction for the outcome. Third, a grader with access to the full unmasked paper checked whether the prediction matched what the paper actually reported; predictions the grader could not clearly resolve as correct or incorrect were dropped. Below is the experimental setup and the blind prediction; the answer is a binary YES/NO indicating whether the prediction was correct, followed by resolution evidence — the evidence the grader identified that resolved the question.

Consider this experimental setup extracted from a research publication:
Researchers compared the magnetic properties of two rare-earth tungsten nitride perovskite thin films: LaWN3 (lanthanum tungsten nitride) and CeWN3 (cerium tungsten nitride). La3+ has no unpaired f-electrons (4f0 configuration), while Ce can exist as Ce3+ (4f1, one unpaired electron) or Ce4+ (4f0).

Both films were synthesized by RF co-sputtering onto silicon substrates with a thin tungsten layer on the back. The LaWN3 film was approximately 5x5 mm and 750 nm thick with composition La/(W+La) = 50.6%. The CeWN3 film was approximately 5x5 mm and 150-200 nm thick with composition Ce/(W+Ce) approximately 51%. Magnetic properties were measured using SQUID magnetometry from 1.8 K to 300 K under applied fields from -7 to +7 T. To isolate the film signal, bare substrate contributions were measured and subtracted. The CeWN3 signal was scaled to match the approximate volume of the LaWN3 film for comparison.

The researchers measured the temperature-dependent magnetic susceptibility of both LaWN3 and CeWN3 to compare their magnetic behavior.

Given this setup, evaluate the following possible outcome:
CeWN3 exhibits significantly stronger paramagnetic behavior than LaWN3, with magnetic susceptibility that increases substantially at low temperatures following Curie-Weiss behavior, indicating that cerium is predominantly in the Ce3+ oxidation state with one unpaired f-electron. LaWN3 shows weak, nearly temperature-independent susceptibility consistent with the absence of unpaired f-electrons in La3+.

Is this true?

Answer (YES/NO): NO